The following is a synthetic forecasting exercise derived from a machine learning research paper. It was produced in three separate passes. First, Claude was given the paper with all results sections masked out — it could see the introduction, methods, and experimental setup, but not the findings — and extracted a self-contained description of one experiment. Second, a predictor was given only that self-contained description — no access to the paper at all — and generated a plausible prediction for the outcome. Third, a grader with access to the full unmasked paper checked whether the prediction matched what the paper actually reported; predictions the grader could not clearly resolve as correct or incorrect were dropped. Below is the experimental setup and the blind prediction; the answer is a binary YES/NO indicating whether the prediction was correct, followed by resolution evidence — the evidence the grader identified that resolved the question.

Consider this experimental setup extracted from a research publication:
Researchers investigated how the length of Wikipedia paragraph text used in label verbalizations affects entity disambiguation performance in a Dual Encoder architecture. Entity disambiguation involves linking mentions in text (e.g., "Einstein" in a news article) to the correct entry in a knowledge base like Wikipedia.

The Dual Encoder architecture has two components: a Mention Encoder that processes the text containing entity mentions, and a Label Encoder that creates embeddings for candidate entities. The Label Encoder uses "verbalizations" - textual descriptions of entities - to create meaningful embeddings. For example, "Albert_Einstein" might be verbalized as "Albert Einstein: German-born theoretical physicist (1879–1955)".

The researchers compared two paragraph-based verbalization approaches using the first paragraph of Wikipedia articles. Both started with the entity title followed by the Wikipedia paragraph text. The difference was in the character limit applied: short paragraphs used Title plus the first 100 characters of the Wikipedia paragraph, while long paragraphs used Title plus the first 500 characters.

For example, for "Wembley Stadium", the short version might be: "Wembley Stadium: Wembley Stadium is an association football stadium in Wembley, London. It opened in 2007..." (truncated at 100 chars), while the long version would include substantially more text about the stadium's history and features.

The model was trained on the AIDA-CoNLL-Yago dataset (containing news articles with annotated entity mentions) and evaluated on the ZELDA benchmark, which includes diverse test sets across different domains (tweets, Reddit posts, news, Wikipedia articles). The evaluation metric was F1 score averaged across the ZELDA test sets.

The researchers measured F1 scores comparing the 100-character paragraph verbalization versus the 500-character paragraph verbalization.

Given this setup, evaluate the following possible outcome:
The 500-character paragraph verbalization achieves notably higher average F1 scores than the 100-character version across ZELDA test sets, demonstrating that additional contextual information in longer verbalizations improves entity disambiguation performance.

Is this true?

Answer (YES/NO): NO